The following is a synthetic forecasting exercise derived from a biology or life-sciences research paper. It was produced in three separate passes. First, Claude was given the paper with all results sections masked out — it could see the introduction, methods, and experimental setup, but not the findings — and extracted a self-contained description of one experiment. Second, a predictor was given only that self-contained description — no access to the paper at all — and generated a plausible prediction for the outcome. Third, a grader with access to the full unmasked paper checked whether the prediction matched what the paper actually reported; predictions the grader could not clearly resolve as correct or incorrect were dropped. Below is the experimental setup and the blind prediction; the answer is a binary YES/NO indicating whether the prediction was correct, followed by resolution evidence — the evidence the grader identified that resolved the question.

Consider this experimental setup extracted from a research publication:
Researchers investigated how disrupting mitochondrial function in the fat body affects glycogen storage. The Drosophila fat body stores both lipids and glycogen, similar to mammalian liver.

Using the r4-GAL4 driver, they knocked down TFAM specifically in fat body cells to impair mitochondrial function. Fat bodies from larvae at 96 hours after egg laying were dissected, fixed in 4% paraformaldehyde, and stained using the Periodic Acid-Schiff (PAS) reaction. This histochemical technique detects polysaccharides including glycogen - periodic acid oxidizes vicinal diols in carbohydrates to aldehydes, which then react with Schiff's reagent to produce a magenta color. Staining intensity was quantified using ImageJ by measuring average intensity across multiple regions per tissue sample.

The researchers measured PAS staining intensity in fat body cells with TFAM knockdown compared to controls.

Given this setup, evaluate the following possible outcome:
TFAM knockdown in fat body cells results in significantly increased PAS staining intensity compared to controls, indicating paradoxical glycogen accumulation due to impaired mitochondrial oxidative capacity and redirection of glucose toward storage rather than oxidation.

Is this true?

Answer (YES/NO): NO